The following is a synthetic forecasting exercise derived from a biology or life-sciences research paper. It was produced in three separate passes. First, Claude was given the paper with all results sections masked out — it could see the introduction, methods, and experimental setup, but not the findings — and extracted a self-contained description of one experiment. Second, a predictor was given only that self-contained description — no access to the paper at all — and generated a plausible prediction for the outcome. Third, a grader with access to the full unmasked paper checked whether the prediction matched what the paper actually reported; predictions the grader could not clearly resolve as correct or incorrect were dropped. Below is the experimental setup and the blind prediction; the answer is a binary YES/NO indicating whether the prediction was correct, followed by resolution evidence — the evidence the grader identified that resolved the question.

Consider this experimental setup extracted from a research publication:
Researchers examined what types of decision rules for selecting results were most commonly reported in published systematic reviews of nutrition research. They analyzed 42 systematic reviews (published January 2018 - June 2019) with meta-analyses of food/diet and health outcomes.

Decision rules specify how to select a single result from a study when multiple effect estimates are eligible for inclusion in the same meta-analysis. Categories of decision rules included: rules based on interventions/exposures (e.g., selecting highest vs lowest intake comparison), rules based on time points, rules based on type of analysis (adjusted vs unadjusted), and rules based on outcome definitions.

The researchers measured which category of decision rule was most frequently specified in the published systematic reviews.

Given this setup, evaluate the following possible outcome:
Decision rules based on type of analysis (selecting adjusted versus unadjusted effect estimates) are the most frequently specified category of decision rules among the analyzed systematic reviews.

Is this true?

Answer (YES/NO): NO